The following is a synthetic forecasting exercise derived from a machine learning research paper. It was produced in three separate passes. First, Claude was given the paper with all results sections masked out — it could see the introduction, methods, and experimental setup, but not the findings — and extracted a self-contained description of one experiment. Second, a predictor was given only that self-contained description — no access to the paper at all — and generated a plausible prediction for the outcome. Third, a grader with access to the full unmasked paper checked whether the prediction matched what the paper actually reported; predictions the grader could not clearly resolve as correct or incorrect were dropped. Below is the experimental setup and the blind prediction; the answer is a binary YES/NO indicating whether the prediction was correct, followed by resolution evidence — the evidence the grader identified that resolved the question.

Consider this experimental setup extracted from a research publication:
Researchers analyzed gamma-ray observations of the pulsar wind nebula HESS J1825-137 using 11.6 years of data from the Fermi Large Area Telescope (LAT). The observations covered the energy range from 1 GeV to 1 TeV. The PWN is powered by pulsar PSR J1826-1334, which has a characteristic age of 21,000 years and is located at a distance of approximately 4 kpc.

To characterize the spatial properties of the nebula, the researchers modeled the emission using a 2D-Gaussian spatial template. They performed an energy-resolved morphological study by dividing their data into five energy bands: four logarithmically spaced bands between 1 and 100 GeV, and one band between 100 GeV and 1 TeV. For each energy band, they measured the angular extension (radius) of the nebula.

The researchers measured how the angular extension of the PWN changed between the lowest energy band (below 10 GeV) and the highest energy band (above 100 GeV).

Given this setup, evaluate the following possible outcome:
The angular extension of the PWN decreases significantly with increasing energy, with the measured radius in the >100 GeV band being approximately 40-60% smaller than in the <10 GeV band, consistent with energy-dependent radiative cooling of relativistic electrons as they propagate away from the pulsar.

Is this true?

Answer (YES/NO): YES